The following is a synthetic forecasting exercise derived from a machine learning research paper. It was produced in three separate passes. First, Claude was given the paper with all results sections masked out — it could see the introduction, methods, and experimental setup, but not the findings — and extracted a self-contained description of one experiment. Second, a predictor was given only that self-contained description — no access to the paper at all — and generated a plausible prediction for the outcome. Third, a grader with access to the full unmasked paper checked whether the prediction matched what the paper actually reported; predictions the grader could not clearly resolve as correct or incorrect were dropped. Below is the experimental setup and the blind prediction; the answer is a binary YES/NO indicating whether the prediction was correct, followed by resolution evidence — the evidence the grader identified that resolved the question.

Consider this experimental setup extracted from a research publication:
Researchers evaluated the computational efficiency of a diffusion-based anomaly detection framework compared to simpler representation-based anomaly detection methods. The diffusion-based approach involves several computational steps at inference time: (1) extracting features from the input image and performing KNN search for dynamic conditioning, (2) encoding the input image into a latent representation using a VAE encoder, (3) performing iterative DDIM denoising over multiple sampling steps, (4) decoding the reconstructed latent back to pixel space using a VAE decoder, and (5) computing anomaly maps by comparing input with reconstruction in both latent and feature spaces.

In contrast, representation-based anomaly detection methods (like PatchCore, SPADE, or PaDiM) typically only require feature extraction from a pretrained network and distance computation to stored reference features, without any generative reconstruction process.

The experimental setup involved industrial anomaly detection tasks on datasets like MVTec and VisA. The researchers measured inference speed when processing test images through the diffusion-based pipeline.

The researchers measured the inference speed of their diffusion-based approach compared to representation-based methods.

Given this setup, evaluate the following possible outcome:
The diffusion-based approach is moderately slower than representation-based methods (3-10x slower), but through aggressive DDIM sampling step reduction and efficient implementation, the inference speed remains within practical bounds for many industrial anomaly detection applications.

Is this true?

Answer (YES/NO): NO